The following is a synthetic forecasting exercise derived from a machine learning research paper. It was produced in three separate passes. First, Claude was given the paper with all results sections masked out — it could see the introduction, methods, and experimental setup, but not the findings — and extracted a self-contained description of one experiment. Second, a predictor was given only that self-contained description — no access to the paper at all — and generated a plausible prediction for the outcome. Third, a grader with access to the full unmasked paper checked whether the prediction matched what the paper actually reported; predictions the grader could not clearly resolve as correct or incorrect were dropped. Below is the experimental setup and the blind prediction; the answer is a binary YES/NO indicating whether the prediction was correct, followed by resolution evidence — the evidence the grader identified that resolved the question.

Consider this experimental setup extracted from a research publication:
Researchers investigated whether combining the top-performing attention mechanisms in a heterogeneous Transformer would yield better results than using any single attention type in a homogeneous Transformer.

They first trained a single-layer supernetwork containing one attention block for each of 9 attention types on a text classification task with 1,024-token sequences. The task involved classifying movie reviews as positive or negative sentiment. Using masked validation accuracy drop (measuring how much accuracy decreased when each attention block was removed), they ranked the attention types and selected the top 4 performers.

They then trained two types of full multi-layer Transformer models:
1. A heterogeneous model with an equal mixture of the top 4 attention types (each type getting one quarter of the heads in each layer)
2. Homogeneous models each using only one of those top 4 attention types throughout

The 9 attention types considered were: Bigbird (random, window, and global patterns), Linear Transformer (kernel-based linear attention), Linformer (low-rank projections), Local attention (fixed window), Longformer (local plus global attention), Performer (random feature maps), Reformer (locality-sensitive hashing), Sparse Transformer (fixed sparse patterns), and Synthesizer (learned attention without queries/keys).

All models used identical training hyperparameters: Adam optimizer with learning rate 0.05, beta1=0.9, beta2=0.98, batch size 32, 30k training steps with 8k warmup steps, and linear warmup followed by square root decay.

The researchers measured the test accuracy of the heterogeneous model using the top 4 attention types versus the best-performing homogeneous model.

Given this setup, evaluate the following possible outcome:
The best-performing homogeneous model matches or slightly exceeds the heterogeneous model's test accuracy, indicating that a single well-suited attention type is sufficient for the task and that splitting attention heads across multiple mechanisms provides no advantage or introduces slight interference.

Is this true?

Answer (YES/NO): YES